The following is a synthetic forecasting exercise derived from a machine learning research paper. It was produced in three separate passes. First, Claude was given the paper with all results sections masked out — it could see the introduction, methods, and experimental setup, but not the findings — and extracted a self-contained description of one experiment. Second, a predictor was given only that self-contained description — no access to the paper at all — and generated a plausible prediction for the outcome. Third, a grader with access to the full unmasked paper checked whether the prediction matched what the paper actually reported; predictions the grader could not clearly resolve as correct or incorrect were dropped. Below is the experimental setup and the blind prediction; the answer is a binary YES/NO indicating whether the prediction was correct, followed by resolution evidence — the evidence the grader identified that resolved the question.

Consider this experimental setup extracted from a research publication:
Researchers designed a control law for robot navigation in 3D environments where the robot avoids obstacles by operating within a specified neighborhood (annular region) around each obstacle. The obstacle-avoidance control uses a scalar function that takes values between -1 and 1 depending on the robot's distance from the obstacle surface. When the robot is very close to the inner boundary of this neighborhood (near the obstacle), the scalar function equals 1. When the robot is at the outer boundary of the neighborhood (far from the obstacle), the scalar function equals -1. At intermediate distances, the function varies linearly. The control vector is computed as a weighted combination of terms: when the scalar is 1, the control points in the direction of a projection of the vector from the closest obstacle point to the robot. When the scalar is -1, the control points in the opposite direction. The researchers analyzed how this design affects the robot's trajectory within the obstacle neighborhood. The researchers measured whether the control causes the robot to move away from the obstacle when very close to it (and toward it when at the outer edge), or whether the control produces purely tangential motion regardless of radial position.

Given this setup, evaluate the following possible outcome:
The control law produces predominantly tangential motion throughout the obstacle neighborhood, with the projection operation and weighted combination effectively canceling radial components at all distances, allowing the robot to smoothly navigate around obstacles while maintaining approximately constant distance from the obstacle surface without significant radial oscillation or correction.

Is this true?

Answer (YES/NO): NO